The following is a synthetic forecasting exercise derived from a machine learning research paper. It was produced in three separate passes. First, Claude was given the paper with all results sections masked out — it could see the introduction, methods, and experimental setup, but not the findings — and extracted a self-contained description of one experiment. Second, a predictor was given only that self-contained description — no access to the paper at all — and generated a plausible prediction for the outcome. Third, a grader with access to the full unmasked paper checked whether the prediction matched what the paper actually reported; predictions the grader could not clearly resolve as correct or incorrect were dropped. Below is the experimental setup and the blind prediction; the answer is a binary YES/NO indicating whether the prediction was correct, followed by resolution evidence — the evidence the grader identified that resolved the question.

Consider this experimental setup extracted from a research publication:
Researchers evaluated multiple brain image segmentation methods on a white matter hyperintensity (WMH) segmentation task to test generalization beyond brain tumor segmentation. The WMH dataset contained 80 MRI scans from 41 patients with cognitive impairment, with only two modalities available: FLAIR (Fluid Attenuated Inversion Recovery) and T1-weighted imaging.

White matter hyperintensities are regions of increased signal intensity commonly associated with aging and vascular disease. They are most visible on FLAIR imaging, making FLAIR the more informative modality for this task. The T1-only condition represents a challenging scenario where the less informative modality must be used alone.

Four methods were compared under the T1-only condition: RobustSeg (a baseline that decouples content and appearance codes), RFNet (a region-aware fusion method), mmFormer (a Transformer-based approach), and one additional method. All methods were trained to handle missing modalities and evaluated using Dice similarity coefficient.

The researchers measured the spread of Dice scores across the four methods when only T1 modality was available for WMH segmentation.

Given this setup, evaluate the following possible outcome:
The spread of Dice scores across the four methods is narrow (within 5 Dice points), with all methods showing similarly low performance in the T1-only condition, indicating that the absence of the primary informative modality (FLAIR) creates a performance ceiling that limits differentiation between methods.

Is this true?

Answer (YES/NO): NO